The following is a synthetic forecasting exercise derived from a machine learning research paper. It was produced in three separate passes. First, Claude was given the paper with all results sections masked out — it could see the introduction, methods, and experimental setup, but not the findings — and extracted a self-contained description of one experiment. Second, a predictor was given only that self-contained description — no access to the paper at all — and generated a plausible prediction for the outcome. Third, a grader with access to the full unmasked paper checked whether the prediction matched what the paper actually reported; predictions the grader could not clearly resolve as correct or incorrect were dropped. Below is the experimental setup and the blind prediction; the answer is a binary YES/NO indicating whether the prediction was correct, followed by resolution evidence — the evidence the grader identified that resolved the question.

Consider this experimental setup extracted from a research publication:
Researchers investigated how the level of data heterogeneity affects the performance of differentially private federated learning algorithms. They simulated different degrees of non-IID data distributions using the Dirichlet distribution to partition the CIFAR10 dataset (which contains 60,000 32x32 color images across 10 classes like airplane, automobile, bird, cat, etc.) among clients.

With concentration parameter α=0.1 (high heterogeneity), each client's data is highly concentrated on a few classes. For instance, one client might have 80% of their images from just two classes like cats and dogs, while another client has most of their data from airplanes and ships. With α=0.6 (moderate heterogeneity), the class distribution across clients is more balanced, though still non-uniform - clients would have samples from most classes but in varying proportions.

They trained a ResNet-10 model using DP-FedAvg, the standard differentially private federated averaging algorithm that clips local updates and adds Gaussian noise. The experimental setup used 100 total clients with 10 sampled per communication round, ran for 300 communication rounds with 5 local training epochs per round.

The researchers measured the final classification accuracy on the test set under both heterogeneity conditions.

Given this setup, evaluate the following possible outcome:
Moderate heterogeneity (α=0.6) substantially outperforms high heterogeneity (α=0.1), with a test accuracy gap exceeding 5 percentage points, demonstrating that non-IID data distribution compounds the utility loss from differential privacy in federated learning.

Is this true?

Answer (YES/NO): YES